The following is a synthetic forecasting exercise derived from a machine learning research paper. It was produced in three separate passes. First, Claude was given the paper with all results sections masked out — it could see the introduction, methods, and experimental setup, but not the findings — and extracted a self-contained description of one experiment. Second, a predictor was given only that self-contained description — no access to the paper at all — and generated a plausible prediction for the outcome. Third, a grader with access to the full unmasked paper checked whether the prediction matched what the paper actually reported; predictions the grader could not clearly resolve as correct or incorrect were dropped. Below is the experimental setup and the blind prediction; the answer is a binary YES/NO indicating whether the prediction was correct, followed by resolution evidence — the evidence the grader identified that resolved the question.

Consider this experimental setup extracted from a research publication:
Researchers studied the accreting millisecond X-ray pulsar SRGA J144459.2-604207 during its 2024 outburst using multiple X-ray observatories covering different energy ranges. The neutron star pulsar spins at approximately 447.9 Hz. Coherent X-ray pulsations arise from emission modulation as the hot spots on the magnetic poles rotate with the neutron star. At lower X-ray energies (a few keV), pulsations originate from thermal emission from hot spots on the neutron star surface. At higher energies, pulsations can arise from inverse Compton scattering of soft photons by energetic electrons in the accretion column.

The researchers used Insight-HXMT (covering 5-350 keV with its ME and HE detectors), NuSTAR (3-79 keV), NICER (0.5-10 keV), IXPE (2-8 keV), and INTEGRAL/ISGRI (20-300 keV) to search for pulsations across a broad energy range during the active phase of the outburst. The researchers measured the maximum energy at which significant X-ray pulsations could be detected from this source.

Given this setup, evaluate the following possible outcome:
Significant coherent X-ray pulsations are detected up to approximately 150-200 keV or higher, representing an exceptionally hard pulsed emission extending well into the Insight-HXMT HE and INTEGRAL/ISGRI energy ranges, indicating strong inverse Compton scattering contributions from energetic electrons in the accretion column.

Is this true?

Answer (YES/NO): NO